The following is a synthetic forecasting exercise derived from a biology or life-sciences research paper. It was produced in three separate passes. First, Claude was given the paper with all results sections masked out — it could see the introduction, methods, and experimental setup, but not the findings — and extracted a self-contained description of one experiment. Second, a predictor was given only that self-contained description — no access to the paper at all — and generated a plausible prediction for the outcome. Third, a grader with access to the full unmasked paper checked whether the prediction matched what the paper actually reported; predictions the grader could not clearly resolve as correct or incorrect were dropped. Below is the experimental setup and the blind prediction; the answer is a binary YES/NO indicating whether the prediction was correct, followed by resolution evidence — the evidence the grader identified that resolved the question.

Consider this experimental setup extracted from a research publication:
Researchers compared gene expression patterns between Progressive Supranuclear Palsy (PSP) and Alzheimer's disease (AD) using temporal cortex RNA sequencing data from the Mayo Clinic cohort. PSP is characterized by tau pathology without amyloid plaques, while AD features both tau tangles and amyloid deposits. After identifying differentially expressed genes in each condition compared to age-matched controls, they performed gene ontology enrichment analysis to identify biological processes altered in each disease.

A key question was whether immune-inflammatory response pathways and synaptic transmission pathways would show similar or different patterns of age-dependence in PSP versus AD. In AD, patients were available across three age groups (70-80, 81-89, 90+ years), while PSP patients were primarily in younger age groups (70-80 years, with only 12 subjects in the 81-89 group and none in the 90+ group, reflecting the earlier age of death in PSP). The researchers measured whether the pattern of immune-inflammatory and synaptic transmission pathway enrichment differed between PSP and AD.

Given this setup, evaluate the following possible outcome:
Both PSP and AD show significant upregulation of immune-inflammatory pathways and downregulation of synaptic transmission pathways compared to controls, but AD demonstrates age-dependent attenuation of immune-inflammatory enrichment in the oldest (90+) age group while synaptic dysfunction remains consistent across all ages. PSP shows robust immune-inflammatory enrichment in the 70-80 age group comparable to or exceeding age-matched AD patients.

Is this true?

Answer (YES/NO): NO